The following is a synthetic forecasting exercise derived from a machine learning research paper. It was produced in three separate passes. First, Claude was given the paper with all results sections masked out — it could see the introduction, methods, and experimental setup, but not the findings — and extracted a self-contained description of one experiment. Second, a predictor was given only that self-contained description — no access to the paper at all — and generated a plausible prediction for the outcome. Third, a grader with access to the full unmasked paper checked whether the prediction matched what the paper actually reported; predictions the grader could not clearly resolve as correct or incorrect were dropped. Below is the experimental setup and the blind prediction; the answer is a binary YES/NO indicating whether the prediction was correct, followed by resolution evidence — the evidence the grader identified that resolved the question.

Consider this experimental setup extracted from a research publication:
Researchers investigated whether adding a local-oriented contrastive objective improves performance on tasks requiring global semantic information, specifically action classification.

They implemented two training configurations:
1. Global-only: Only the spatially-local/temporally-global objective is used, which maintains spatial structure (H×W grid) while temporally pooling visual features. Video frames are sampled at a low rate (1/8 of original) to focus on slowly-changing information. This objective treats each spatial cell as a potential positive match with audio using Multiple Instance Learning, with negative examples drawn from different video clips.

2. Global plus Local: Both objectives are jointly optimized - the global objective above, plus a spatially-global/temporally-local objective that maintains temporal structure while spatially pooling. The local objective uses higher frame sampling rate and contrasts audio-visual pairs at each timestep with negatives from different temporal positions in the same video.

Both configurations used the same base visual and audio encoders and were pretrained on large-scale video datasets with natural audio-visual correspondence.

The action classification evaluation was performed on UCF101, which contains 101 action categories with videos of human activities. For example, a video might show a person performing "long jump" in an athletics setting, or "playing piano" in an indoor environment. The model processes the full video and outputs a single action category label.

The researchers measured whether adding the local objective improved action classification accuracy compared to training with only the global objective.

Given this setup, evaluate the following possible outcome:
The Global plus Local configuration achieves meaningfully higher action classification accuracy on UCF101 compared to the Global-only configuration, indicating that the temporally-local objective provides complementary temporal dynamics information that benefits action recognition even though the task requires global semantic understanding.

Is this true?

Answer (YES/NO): YES